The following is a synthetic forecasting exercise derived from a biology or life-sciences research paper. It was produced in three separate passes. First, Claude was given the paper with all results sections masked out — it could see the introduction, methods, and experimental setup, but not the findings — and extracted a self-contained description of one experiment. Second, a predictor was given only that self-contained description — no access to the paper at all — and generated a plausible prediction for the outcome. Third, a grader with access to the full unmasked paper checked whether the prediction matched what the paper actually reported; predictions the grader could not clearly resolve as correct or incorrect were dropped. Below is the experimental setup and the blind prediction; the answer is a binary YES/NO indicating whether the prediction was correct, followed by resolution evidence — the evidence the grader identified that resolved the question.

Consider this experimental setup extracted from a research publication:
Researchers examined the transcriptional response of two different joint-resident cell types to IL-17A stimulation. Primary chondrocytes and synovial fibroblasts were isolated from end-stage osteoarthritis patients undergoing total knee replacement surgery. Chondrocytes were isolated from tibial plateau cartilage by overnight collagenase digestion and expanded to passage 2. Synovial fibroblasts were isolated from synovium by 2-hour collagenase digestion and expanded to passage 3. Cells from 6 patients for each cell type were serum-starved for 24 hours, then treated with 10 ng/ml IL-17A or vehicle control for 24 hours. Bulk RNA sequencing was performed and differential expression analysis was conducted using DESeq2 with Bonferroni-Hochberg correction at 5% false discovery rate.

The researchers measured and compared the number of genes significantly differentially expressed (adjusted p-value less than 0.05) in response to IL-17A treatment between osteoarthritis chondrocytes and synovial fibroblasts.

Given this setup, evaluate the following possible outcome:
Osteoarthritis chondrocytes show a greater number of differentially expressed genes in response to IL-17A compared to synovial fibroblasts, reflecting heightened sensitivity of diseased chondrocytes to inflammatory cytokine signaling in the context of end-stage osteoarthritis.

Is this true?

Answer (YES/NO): YES